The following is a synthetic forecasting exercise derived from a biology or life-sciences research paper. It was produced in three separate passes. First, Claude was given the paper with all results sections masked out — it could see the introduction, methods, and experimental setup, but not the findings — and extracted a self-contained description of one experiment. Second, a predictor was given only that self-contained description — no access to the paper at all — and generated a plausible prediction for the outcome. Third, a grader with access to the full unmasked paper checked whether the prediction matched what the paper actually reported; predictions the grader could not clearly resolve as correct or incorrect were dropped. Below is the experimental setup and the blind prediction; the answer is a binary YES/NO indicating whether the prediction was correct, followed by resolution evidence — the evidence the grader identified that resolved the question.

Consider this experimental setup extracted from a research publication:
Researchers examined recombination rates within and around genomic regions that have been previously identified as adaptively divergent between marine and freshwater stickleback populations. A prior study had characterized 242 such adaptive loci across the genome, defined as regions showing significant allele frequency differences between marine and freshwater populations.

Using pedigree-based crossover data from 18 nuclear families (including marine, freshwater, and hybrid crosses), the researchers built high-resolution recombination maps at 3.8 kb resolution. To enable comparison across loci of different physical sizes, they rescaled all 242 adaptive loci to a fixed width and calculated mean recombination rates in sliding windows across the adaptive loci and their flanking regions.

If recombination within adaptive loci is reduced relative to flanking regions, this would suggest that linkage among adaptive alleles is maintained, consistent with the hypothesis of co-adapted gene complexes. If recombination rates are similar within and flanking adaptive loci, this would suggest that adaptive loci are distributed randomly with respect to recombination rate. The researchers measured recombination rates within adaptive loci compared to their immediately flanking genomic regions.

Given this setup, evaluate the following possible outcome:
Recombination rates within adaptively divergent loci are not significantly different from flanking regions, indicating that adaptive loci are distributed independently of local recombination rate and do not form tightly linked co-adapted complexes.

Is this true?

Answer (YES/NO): NO